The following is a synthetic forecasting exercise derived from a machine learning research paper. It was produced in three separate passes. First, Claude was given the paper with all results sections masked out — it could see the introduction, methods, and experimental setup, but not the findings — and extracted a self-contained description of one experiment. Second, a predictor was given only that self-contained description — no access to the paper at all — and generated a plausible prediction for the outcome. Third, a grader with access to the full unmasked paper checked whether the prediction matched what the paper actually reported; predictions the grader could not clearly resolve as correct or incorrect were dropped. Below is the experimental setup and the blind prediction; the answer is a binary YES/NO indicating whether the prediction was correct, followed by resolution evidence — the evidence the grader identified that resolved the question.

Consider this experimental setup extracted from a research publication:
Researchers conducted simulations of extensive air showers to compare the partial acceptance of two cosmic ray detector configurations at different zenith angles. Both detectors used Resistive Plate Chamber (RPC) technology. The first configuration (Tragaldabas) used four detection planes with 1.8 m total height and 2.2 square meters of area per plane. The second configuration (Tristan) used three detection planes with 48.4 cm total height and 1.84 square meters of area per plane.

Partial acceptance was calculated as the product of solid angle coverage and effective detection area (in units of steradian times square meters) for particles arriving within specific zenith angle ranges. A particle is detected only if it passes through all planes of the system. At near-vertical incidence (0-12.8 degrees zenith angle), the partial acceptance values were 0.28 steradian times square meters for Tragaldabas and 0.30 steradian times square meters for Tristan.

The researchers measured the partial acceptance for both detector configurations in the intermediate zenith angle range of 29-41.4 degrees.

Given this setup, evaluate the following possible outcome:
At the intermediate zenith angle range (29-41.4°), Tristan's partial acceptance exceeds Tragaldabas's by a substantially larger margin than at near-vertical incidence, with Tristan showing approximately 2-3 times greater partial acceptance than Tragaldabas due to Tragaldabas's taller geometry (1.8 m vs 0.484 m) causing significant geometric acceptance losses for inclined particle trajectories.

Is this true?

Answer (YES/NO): NO